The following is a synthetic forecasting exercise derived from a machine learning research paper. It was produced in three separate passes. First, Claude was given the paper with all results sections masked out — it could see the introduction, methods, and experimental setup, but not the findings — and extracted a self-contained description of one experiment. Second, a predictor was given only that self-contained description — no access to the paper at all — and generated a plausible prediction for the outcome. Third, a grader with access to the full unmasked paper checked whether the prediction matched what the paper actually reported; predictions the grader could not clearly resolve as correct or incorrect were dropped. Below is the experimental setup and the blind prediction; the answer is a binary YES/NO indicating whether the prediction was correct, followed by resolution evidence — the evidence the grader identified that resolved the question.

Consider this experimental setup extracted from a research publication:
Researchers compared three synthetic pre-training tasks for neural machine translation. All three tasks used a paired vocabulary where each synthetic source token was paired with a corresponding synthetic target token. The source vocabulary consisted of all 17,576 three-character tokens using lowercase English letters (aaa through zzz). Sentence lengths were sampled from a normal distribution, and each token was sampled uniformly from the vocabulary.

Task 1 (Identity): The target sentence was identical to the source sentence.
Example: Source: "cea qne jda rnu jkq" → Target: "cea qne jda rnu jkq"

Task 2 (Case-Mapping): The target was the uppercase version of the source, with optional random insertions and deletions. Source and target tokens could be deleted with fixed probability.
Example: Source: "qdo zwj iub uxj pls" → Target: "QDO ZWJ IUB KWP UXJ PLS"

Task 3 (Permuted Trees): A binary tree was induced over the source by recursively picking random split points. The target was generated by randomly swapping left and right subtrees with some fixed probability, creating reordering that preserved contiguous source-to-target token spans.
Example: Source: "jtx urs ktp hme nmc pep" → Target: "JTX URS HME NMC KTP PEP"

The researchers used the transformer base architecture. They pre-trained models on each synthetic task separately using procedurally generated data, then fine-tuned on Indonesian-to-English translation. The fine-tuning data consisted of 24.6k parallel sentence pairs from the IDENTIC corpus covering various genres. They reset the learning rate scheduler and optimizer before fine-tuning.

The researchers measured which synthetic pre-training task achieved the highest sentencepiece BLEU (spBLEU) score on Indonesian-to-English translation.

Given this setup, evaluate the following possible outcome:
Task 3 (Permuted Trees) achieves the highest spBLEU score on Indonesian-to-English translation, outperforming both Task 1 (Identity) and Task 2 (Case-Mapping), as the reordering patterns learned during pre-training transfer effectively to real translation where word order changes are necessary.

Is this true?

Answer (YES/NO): YES